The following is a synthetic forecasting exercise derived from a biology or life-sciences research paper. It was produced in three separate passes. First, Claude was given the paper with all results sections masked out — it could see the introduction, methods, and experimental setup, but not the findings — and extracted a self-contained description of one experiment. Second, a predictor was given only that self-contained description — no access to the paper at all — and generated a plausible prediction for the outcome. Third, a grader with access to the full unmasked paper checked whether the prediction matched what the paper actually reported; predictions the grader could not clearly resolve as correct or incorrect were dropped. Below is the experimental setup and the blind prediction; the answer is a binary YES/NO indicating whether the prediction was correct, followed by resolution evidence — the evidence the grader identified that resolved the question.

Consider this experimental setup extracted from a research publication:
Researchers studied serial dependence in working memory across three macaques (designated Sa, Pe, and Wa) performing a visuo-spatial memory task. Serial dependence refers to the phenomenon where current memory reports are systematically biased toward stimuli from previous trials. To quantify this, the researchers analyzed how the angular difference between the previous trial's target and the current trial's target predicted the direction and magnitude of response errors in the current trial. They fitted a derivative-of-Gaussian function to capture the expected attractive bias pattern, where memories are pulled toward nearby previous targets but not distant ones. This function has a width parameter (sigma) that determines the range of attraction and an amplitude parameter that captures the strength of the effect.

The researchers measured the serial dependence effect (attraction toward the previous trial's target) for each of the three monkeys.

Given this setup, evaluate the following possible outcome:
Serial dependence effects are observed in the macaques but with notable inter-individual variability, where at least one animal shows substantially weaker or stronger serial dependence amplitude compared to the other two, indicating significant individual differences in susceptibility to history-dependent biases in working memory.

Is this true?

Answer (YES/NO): YES